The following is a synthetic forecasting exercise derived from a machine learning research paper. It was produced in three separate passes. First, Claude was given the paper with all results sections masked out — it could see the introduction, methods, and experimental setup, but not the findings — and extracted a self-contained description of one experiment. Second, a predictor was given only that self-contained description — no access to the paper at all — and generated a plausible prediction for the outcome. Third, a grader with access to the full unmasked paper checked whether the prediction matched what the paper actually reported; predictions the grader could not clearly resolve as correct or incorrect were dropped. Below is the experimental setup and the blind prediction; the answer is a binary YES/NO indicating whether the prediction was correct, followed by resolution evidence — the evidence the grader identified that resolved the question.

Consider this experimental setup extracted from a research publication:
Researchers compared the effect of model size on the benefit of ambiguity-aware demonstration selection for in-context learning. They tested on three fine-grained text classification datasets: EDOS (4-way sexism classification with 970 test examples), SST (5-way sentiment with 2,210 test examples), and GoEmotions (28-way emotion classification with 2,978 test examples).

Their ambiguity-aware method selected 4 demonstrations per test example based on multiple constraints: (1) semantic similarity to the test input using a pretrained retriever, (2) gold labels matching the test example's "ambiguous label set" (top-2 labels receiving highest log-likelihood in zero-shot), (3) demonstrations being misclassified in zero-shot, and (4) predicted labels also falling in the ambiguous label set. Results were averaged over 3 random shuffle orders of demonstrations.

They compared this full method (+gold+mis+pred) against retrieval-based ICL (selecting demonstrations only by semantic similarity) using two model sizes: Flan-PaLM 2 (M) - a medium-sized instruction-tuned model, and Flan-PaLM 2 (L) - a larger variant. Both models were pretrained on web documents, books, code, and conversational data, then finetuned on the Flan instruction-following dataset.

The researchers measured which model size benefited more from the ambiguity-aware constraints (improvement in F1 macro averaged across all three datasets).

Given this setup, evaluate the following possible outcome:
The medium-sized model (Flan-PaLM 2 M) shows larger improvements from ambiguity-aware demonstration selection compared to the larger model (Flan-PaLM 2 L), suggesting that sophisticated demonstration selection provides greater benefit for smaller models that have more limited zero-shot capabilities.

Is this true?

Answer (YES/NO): YES